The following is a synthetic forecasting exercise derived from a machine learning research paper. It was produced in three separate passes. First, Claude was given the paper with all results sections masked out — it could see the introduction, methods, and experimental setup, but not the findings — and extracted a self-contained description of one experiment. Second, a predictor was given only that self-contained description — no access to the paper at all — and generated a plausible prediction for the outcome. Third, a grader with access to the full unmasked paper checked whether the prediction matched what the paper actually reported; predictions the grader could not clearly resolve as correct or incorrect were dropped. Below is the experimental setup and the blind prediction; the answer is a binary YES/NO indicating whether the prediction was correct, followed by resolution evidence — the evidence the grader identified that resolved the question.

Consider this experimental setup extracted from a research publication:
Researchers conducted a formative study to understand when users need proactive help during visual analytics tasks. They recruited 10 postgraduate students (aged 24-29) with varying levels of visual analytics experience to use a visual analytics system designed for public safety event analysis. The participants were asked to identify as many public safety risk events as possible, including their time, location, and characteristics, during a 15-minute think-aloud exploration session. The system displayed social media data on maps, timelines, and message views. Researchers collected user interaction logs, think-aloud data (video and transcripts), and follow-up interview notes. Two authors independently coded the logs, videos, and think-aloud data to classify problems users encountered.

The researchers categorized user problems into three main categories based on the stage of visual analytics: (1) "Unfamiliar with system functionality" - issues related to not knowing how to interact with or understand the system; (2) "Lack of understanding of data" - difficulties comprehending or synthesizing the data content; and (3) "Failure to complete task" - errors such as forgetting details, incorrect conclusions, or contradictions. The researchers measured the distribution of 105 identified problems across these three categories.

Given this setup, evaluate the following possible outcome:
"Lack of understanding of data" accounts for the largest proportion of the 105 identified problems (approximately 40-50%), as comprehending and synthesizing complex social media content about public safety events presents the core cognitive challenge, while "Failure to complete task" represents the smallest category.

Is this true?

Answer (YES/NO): NO